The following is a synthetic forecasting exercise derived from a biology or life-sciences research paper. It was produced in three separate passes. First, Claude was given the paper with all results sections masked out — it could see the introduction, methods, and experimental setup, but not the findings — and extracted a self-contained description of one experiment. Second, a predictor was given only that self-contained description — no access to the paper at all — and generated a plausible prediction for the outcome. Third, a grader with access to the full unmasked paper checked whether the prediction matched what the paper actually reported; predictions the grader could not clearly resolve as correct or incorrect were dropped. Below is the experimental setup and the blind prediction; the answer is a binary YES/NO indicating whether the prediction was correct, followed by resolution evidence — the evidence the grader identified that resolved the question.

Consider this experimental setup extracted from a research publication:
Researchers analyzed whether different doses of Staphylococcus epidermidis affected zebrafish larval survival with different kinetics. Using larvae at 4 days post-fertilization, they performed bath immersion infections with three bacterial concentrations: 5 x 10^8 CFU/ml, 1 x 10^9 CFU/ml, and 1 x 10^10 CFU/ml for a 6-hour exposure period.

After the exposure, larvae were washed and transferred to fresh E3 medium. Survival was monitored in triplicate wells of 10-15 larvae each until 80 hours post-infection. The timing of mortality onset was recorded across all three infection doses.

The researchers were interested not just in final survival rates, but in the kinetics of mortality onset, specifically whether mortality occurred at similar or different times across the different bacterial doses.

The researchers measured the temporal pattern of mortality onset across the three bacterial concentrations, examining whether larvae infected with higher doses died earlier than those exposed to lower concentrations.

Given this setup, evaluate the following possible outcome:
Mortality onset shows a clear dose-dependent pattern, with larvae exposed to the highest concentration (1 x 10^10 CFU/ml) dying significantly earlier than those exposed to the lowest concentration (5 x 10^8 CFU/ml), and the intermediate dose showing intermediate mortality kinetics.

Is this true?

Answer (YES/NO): NO